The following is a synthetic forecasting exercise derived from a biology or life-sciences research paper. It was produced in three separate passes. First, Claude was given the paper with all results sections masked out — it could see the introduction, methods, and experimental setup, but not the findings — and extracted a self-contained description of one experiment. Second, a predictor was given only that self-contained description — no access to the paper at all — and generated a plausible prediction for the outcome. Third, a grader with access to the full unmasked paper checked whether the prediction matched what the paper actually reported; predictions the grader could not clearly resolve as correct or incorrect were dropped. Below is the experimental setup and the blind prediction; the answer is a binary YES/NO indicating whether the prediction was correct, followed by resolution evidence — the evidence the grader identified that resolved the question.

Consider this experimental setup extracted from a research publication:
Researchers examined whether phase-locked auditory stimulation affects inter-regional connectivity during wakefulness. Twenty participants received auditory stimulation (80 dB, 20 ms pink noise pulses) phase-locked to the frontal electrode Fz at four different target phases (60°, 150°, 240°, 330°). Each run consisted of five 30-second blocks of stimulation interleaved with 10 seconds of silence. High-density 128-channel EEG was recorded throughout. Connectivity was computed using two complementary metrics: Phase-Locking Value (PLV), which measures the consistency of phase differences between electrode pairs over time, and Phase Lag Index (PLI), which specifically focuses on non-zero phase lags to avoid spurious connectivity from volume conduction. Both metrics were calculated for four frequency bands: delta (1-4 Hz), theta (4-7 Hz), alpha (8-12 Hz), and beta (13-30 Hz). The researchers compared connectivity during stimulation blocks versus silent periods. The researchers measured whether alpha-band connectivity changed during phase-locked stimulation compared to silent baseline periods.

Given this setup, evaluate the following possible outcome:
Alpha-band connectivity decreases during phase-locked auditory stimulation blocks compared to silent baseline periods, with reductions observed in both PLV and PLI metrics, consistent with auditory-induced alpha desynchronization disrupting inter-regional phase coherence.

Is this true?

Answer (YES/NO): NO